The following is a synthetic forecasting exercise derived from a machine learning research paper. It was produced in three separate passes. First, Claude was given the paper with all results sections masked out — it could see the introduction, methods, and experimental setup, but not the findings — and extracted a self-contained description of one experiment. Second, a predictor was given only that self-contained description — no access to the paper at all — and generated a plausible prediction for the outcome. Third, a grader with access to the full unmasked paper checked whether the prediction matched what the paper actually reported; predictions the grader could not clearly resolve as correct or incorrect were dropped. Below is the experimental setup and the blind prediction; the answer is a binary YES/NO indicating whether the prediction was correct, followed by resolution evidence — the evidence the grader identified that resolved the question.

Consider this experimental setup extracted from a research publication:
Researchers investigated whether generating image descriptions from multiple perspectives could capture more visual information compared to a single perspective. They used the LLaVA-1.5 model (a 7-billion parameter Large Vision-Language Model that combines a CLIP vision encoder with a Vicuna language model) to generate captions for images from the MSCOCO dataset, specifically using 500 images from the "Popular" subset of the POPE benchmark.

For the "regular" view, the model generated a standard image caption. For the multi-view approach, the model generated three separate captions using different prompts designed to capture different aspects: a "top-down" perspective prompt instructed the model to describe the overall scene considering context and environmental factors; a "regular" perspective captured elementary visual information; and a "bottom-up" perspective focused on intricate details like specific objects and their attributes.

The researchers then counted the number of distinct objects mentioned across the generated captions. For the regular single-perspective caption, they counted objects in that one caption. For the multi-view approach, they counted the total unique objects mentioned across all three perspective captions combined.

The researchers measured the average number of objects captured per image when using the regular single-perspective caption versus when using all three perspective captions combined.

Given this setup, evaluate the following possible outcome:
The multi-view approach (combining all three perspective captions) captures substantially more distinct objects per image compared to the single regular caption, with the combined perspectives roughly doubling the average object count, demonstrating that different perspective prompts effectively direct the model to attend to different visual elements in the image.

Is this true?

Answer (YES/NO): YES